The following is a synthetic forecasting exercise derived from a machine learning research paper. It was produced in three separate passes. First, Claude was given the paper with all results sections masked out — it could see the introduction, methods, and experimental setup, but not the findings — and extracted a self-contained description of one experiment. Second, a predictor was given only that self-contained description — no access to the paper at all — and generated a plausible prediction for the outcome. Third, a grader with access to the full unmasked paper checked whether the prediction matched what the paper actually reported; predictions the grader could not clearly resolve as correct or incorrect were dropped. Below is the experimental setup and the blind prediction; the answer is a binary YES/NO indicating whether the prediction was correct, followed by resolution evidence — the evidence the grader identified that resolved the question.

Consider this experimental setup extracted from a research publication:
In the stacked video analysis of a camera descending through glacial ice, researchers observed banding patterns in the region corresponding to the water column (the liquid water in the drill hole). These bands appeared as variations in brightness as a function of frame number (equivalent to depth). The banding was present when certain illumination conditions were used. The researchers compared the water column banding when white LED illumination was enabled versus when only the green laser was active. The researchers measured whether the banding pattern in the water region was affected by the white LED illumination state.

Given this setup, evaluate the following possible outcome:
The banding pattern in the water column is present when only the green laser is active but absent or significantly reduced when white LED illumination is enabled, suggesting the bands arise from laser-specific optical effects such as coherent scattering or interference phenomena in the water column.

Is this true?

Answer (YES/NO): NO